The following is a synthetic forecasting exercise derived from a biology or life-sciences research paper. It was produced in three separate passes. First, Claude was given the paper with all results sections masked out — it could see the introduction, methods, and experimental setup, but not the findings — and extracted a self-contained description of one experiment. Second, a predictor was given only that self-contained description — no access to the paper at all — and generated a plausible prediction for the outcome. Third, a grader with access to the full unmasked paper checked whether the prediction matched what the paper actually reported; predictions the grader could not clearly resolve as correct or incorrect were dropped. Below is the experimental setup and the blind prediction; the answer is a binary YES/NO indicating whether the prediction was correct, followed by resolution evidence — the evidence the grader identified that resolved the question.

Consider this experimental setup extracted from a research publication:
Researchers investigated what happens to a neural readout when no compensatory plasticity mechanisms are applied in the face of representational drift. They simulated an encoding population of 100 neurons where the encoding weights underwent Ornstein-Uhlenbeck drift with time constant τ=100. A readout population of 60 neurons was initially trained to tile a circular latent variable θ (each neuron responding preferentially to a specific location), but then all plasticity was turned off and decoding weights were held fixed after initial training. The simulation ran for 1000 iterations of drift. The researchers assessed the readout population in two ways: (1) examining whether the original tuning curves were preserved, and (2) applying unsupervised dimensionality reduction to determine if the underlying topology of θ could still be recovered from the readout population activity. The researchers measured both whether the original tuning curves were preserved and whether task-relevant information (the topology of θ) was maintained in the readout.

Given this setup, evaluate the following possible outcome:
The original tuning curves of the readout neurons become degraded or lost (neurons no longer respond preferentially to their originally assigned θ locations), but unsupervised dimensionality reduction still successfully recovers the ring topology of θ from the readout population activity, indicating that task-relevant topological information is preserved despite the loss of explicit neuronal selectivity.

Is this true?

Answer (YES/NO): NO